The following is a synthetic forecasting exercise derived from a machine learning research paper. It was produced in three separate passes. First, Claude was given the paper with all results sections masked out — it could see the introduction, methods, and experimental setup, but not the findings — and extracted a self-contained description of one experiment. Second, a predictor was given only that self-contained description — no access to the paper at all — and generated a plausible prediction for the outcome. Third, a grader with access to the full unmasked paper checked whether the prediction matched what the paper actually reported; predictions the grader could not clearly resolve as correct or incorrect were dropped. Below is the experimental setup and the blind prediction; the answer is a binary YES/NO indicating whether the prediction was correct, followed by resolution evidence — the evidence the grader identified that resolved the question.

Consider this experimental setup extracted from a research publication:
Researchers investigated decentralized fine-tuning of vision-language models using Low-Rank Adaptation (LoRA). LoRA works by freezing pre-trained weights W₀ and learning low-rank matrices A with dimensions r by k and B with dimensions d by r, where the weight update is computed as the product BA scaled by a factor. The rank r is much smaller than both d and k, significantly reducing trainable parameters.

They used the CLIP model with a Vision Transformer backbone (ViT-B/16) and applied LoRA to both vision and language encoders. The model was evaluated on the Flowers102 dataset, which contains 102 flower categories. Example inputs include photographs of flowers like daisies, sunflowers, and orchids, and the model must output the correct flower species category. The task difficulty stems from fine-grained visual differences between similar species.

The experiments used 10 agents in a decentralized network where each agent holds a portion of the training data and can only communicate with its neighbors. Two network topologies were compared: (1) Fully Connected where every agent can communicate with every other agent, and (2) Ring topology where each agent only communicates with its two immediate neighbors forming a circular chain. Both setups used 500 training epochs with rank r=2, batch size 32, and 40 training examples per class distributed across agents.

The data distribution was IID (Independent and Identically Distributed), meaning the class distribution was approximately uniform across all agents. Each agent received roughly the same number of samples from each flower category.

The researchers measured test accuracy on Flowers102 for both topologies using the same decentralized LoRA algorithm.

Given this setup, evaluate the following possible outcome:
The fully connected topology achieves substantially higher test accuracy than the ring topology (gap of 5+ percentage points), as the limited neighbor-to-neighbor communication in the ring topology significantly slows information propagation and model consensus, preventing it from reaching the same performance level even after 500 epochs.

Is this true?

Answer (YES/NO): NO